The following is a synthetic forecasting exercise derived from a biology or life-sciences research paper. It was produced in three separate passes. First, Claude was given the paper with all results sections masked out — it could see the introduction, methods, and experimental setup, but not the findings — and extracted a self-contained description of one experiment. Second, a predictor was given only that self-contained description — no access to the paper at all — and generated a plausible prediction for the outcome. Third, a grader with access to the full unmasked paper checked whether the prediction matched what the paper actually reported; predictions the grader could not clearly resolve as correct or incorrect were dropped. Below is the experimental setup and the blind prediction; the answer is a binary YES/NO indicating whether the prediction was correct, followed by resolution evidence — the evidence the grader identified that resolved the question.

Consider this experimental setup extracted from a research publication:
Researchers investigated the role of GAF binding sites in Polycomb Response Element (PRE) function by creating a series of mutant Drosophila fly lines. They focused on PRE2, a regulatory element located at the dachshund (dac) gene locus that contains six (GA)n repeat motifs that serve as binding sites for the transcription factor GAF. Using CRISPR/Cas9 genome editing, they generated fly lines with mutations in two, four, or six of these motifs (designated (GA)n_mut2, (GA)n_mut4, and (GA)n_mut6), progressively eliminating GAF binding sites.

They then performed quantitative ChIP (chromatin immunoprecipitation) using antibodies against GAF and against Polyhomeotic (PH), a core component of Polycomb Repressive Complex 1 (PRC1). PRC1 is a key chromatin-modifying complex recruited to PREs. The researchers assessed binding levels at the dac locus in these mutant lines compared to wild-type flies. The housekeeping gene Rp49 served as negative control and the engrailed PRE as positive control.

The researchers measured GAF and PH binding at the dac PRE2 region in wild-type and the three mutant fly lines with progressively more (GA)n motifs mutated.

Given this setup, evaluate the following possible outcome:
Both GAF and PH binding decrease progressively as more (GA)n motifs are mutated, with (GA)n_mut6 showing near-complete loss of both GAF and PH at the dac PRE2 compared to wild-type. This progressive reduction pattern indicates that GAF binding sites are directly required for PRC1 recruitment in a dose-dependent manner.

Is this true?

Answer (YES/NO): YES